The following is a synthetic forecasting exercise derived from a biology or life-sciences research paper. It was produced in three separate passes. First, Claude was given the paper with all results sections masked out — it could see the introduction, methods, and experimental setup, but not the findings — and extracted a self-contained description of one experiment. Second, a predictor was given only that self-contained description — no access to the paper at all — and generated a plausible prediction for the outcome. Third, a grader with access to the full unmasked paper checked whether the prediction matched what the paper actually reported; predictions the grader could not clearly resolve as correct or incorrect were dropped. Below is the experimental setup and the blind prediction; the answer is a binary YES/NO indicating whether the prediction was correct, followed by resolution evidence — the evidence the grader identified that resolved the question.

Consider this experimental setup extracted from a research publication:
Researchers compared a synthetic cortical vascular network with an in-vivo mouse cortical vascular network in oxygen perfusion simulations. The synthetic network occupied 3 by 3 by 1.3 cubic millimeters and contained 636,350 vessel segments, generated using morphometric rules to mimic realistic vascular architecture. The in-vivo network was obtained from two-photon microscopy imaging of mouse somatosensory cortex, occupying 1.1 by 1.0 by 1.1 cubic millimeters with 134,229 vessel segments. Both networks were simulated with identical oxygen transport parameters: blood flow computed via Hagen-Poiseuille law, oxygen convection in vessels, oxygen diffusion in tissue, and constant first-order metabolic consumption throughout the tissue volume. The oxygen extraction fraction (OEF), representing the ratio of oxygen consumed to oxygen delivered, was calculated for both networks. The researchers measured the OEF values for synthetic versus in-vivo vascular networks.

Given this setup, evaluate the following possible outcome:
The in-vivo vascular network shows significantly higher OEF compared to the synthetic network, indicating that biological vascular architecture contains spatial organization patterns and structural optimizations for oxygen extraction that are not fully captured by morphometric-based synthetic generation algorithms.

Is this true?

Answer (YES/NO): YES